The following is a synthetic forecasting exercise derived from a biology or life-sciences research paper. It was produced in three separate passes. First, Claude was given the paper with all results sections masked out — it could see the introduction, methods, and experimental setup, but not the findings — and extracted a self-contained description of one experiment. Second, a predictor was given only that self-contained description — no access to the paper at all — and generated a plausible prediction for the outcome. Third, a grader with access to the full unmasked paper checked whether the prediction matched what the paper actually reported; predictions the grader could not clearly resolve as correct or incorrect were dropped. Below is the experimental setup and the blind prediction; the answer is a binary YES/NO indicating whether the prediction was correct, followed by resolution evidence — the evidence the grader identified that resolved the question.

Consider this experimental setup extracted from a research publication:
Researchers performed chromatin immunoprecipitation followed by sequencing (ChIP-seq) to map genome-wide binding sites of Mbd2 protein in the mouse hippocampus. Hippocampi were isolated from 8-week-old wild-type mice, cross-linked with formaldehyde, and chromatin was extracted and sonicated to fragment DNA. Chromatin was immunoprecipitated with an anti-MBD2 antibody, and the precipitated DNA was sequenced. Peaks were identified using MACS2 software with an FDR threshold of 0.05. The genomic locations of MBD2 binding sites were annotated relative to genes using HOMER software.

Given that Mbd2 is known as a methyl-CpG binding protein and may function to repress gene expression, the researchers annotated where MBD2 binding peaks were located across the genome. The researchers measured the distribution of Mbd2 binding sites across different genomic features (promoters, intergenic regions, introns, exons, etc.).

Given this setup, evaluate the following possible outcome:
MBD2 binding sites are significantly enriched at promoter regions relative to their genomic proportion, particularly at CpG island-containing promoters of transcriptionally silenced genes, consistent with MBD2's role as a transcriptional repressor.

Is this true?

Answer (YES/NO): NO